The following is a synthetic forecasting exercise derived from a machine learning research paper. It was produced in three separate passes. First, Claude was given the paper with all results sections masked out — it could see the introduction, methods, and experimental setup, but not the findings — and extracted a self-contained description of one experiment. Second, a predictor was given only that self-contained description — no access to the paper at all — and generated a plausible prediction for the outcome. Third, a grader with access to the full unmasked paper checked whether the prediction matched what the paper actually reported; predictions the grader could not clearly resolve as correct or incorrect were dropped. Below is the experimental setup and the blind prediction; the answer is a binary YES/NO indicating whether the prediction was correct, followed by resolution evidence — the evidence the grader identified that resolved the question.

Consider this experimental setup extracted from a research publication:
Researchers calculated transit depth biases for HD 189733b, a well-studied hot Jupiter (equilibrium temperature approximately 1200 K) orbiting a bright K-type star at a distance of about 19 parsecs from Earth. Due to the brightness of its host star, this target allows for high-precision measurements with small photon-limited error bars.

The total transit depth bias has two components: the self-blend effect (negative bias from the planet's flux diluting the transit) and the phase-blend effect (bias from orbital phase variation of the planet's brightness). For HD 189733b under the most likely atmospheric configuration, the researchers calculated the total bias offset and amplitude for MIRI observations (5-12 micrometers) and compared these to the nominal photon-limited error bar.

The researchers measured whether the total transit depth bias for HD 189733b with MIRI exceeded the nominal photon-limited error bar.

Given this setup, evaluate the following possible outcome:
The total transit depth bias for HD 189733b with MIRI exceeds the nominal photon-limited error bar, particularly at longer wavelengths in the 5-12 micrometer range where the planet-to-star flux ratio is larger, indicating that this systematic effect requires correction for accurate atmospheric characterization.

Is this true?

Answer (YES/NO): YES